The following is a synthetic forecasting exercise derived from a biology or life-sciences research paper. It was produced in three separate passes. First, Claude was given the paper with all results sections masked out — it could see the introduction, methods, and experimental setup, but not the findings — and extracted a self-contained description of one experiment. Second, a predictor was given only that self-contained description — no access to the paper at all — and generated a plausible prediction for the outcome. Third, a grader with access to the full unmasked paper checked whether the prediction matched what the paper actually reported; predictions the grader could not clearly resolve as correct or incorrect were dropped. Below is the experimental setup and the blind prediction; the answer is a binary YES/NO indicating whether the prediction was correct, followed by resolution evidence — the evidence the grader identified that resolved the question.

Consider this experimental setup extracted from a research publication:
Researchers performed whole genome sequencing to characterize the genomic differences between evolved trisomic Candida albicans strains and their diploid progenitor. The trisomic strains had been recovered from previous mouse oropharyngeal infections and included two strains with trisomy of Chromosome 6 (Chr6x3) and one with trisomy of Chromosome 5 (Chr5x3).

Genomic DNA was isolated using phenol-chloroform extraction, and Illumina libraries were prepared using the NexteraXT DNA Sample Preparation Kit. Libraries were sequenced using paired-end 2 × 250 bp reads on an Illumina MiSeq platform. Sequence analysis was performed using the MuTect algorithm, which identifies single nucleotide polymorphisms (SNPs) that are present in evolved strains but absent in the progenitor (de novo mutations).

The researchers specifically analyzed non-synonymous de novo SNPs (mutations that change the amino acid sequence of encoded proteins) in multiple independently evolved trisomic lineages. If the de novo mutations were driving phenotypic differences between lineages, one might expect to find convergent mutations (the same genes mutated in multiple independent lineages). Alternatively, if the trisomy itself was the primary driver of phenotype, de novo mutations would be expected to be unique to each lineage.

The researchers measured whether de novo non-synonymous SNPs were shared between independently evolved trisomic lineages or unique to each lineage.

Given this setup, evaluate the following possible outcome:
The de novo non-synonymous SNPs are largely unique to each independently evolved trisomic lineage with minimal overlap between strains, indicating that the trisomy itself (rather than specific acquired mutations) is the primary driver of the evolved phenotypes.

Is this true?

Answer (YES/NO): YES